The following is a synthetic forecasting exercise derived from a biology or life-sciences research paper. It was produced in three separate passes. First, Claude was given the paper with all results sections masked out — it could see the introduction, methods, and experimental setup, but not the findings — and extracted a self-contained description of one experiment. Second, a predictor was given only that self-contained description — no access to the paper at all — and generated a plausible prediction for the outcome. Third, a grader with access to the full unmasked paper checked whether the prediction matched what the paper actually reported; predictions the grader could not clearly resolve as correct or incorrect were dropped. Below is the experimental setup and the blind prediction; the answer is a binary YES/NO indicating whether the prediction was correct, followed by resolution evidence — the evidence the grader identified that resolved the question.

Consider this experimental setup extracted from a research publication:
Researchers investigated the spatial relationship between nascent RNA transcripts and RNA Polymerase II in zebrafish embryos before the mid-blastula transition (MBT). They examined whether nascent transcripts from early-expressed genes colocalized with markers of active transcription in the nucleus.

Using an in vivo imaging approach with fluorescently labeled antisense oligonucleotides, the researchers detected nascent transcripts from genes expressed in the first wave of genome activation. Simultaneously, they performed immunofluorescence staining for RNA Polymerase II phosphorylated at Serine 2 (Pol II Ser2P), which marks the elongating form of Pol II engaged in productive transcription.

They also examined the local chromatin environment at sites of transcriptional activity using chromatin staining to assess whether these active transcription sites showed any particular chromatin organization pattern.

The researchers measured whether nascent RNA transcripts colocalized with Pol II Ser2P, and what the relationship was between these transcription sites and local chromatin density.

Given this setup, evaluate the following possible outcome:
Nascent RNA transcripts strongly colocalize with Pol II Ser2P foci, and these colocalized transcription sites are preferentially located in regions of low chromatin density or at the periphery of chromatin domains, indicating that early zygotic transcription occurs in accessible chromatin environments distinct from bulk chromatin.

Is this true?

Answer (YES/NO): YES